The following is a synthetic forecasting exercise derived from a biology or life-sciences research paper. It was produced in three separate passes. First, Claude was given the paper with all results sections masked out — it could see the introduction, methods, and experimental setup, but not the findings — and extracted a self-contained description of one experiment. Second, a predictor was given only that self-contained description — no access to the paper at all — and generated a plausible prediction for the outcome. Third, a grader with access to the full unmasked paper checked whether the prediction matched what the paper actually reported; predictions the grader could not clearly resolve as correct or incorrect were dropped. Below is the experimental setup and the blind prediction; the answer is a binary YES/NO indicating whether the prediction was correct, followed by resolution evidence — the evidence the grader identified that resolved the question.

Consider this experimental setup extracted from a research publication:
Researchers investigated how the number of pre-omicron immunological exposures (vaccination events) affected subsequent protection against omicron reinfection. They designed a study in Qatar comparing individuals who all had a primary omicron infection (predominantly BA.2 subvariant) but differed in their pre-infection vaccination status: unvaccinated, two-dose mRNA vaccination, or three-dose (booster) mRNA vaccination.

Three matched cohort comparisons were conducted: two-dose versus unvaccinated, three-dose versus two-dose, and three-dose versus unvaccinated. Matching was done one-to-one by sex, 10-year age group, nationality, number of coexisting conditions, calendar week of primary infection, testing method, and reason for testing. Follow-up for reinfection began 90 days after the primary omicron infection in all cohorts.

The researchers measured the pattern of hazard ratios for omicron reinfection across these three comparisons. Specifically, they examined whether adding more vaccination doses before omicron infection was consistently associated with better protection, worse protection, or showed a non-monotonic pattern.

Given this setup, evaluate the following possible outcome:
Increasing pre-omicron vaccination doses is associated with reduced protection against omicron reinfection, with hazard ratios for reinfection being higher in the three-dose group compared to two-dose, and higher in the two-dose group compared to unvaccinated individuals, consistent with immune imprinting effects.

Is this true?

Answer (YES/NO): NO